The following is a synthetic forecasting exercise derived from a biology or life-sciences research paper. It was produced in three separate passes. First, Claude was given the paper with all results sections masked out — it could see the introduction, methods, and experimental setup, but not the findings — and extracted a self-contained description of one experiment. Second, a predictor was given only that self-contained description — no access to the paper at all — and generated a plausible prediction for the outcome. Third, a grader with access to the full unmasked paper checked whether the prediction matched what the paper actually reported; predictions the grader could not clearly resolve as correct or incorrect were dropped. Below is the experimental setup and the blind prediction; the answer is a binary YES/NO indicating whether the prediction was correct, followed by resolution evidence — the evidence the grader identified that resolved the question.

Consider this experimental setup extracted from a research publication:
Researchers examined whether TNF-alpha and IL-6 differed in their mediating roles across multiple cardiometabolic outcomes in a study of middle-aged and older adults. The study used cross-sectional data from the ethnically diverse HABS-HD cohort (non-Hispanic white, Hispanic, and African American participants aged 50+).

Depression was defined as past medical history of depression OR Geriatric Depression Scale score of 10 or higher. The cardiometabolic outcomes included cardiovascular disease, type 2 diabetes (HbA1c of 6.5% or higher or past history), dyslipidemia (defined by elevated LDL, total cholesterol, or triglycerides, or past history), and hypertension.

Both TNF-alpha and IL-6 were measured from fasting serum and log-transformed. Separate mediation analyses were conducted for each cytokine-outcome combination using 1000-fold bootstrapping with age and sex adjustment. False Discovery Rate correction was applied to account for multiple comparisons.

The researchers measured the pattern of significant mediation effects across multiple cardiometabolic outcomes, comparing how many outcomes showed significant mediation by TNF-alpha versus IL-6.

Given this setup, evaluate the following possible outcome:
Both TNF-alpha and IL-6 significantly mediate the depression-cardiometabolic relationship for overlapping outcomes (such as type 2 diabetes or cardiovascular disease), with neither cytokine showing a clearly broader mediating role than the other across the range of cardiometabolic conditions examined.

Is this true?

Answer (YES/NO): NO